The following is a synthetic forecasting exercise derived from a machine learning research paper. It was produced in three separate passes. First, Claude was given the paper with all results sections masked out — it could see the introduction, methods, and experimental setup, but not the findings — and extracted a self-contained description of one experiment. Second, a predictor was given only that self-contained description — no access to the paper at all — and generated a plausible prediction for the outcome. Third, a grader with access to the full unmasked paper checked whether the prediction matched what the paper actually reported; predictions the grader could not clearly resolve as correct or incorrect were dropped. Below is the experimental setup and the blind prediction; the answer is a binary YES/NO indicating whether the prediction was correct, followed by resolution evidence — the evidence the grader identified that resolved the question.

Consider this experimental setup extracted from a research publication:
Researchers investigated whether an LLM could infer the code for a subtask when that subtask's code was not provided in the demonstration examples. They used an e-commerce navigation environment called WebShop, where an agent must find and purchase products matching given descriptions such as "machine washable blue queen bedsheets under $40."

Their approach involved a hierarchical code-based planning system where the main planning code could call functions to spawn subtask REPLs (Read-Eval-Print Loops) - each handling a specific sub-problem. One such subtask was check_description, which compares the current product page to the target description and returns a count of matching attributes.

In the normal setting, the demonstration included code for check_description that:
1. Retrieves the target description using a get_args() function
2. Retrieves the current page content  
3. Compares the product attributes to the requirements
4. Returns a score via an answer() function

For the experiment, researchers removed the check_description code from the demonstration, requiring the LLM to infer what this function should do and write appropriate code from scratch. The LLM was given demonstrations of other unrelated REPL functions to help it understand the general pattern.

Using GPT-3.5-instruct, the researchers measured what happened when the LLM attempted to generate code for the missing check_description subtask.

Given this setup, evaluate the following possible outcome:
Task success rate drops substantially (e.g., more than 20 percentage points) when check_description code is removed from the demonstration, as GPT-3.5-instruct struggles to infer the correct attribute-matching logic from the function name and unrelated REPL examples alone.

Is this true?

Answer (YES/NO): YES